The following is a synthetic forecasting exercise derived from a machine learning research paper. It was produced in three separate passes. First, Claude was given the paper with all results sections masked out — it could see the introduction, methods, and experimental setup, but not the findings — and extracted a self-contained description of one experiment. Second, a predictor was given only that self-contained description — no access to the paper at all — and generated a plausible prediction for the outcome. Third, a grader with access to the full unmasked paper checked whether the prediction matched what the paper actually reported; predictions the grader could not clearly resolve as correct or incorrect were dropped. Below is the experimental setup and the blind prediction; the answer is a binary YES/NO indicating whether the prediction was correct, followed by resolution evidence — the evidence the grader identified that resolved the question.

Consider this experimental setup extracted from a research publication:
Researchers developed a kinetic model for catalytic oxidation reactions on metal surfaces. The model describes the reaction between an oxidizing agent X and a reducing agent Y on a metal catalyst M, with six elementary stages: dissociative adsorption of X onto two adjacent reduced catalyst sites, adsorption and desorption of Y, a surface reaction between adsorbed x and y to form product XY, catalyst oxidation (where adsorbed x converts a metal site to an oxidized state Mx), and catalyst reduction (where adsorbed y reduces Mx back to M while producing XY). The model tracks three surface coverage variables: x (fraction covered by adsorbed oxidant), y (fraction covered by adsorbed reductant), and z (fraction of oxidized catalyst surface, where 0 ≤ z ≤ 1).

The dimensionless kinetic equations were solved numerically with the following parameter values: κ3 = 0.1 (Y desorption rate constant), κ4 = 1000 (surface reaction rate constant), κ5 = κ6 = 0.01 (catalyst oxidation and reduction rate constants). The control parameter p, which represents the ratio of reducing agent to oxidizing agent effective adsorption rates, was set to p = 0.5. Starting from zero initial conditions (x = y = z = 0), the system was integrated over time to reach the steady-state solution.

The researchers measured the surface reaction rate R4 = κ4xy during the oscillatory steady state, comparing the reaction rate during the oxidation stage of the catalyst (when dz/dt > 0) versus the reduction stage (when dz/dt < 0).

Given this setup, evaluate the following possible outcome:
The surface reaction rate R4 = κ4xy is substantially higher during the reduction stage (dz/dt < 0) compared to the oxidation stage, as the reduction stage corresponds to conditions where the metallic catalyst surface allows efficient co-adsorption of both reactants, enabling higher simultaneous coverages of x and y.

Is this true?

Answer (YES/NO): NO